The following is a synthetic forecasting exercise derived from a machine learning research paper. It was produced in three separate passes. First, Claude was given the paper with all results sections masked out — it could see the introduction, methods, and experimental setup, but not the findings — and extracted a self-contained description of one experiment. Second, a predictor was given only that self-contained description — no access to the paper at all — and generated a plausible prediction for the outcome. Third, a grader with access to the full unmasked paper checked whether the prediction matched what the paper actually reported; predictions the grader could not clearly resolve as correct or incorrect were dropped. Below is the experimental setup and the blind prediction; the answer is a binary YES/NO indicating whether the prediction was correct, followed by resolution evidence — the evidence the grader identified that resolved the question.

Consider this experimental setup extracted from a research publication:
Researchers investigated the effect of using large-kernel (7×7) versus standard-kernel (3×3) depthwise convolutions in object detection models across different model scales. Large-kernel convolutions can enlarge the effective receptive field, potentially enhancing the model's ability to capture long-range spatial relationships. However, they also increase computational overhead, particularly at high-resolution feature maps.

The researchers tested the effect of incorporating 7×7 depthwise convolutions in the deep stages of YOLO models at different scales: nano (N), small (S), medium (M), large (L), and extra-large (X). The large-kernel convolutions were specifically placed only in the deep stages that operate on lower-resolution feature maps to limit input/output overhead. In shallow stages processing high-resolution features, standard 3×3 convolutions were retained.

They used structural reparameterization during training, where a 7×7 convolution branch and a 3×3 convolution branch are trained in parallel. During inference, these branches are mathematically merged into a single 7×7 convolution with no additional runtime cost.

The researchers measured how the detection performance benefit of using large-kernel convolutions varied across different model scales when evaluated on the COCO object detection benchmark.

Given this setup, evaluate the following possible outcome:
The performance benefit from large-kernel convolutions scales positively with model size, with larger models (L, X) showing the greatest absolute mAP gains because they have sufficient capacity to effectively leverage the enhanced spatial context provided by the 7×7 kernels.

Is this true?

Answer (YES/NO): NO